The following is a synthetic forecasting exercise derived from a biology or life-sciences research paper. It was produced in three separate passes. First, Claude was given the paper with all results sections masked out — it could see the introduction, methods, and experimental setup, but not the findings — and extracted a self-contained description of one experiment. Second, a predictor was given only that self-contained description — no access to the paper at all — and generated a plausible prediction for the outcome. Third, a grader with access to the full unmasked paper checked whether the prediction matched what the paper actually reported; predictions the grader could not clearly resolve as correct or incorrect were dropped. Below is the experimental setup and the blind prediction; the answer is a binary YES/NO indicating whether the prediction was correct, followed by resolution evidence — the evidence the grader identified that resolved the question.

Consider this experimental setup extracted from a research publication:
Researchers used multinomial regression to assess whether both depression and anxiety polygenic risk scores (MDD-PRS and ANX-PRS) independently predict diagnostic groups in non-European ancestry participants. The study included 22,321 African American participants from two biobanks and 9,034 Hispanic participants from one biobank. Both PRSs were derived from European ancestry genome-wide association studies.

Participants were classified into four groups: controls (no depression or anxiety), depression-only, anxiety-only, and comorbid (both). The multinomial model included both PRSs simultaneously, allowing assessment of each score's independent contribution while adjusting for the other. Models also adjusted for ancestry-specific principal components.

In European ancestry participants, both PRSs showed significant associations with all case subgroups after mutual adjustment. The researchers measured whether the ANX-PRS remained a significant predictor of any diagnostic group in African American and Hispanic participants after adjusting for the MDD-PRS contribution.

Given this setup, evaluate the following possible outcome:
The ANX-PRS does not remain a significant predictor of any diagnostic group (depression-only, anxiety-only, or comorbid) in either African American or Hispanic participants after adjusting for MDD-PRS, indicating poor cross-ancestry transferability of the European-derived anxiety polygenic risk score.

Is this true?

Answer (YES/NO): YES